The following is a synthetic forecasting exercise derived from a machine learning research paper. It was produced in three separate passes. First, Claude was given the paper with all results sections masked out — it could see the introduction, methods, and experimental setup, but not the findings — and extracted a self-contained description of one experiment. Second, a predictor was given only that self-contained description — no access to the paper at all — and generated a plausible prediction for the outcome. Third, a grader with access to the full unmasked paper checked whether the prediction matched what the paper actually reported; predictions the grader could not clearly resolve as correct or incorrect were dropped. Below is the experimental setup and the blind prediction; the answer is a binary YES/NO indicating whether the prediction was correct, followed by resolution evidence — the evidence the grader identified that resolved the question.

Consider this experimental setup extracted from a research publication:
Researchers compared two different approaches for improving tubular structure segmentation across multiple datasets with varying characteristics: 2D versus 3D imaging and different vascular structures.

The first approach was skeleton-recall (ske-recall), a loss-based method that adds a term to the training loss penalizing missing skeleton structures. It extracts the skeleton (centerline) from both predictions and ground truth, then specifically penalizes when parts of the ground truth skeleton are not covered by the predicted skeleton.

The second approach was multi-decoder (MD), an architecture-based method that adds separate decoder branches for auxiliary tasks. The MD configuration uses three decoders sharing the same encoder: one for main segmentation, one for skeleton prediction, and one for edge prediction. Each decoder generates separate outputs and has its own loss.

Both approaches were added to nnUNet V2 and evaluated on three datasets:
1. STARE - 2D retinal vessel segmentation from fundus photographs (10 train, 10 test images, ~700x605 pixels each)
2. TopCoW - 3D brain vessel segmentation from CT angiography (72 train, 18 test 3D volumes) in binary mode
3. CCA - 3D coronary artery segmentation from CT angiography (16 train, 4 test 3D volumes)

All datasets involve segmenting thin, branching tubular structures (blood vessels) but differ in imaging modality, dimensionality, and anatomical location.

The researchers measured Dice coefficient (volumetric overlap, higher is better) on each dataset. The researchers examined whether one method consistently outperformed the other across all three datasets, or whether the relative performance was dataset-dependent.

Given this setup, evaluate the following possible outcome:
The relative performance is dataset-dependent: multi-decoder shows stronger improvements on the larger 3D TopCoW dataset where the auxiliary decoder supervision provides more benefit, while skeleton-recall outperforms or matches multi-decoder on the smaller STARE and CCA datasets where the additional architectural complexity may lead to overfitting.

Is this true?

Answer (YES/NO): NO